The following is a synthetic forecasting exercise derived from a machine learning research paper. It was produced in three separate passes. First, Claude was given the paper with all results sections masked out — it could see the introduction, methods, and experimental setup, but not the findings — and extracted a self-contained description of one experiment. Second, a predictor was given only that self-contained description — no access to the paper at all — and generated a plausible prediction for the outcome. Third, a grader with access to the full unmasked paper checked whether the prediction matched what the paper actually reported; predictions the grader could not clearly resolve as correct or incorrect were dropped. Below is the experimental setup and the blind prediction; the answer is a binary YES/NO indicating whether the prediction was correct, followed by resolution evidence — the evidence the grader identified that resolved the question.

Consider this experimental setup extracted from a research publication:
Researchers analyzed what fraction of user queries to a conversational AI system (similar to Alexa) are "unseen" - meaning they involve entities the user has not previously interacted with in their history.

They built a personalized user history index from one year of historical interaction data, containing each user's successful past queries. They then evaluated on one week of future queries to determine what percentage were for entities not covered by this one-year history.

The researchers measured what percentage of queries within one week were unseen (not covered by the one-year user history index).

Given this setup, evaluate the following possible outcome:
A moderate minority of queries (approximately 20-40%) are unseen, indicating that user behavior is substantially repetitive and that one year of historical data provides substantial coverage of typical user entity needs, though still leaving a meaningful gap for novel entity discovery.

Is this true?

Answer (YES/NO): NO